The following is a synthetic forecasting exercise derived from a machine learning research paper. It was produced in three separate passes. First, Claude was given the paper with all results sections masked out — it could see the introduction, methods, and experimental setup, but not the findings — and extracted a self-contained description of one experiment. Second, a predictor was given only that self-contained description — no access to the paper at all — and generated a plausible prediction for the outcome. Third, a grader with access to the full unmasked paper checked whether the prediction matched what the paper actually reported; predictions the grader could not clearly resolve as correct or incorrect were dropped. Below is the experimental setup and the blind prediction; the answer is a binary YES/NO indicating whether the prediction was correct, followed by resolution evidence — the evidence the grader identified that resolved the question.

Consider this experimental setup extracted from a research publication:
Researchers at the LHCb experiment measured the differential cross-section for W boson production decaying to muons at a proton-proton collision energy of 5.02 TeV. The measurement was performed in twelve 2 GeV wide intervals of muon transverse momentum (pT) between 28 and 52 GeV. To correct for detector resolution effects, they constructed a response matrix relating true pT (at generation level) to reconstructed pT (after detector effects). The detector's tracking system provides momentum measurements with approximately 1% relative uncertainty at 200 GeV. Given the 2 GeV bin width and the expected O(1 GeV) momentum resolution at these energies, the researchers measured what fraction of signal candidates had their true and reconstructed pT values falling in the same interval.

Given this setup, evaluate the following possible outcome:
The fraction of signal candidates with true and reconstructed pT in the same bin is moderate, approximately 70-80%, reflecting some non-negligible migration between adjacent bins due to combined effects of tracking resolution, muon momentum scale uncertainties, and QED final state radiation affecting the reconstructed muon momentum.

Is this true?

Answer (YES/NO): YES